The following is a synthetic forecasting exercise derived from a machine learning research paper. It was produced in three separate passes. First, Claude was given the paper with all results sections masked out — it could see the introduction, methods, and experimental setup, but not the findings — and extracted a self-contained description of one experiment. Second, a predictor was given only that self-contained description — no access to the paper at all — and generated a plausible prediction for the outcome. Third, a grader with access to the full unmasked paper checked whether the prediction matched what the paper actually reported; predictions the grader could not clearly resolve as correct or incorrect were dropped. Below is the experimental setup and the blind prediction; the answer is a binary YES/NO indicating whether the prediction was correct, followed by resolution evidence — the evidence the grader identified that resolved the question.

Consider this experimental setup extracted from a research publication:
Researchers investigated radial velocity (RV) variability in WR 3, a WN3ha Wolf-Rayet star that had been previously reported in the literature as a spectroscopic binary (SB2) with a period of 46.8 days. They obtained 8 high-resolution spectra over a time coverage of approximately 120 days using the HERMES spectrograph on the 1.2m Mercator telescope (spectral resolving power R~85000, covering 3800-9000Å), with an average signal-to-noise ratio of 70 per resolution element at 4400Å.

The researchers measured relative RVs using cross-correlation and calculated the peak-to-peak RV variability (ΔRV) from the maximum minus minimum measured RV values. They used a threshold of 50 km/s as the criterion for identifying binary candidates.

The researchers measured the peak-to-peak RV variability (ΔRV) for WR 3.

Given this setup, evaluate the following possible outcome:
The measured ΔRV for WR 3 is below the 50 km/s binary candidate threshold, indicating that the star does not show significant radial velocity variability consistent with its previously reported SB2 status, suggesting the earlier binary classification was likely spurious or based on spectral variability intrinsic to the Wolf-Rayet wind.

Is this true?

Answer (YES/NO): YES